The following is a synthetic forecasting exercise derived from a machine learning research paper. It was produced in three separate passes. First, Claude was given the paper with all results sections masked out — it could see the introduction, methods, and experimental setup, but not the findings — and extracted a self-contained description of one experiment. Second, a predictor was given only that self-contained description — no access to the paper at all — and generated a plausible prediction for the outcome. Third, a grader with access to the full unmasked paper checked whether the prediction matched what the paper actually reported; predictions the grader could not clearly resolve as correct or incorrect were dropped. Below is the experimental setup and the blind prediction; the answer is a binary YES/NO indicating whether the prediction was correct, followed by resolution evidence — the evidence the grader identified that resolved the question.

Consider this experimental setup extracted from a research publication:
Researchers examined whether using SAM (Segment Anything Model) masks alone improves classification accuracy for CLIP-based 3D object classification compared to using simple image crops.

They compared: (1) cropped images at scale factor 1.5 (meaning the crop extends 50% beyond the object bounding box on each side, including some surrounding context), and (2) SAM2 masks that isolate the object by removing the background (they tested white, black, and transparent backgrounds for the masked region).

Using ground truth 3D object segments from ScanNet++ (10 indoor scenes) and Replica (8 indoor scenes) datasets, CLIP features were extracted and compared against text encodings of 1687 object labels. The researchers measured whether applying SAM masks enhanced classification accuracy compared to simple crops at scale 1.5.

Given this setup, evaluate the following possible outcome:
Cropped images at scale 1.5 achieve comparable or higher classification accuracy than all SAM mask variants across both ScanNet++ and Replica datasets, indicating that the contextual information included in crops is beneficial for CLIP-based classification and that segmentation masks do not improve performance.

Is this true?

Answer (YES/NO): YES